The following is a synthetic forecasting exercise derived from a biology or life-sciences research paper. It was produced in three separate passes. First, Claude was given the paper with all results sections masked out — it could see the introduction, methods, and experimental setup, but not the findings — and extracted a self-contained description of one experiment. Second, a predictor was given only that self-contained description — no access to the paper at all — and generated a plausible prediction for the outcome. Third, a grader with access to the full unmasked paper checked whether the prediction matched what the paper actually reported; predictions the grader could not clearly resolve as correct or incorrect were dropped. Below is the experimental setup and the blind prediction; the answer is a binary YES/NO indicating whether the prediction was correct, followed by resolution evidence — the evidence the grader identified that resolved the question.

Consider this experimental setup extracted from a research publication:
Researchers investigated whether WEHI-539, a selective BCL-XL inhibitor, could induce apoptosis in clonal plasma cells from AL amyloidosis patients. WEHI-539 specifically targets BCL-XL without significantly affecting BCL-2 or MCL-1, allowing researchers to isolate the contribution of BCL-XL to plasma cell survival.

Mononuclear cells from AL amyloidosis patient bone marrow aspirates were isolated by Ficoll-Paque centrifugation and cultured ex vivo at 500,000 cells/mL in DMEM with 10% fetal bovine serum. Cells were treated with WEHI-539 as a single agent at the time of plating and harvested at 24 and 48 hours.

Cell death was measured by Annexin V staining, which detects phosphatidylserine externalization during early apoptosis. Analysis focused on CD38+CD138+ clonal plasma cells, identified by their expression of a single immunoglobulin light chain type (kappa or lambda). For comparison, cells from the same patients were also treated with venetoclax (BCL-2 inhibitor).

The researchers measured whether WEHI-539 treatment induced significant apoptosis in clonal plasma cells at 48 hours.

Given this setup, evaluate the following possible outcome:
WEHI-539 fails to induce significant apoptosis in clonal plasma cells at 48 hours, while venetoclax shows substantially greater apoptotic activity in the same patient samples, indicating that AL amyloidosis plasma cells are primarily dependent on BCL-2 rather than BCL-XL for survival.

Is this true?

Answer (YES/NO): YES